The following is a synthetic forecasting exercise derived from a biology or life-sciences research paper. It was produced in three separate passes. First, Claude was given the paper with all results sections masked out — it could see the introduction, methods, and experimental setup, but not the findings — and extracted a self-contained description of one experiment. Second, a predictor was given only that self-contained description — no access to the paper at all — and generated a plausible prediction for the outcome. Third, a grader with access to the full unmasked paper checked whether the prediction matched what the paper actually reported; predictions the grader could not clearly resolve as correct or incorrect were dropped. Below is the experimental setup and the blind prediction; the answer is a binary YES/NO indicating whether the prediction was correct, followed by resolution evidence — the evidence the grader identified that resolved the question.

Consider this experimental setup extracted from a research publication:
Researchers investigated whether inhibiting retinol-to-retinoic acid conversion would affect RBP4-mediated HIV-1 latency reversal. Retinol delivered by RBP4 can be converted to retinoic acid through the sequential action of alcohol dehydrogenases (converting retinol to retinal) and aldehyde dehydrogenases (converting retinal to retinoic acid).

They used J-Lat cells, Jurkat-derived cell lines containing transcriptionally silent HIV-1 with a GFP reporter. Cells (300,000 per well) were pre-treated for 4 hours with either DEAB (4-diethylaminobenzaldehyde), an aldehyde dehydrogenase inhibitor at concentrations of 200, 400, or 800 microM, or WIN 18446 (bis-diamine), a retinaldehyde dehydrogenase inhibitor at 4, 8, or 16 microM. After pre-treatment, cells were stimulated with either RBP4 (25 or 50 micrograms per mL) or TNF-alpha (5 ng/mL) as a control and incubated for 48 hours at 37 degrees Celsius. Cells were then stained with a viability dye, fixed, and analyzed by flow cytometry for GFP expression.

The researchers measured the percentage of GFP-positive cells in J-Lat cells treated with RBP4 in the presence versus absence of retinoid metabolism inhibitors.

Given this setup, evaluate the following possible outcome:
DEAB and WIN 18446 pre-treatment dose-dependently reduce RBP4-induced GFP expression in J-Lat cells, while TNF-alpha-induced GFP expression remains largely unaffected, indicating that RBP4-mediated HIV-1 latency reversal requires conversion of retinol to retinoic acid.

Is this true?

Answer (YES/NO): NO